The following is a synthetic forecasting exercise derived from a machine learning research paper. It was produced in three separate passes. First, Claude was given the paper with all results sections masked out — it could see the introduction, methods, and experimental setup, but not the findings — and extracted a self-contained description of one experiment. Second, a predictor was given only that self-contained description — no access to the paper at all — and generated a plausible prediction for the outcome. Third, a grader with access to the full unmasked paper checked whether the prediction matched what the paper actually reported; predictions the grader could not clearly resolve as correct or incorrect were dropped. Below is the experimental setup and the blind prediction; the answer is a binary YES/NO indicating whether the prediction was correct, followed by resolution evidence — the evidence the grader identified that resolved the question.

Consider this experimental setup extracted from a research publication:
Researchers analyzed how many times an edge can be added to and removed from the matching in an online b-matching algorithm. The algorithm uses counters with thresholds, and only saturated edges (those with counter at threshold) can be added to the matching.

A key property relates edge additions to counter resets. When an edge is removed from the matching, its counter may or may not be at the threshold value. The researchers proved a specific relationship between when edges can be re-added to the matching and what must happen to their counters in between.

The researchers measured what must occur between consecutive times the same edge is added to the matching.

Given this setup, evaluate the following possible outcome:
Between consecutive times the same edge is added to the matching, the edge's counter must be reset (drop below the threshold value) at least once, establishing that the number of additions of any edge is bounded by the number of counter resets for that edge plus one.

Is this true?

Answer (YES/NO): YES